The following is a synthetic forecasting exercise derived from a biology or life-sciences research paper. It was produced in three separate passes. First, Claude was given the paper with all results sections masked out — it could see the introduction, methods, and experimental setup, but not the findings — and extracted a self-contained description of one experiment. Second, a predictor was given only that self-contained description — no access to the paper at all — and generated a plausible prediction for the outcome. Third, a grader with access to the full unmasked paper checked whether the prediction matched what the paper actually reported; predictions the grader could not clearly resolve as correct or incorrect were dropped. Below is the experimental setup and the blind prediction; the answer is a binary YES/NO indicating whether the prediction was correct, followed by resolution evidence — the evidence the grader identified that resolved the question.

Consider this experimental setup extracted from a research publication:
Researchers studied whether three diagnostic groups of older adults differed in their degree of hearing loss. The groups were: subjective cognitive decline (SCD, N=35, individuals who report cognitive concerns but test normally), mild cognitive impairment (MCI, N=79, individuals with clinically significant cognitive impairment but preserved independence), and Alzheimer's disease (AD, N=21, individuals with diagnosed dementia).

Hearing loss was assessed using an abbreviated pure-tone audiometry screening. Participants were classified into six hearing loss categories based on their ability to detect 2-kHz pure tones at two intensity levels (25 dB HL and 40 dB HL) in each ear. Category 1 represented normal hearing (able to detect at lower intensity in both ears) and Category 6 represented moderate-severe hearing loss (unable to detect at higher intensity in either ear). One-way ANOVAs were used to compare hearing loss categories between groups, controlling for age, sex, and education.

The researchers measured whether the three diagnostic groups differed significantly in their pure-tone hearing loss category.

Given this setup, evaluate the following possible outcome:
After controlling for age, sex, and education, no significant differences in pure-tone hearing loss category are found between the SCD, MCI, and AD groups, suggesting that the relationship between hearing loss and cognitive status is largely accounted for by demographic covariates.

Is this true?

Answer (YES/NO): NO